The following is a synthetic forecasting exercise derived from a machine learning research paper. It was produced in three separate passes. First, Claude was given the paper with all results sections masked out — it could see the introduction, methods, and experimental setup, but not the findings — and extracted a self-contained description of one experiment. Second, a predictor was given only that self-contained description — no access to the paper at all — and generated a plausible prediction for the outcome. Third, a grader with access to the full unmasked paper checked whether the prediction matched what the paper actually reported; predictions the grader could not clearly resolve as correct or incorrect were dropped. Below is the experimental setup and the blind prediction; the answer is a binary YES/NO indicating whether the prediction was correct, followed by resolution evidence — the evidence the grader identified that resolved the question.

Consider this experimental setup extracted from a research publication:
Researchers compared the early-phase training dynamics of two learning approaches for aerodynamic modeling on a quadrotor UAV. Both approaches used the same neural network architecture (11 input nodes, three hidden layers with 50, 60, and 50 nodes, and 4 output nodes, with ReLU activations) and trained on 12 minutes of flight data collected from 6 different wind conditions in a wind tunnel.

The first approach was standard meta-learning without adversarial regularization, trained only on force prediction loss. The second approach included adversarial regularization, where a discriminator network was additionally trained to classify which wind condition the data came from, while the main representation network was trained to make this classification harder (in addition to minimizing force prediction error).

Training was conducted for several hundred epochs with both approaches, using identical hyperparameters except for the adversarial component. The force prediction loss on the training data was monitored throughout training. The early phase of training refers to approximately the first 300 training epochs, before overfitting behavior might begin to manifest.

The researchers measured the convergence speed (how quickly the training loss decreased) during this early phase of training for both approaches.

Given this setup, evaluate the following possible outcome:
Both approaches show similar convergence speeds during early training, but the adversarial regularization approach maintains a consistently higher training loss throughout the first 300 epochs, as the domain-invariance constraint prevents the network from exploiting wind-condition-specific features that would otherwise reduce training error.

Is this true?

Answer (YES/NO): NO